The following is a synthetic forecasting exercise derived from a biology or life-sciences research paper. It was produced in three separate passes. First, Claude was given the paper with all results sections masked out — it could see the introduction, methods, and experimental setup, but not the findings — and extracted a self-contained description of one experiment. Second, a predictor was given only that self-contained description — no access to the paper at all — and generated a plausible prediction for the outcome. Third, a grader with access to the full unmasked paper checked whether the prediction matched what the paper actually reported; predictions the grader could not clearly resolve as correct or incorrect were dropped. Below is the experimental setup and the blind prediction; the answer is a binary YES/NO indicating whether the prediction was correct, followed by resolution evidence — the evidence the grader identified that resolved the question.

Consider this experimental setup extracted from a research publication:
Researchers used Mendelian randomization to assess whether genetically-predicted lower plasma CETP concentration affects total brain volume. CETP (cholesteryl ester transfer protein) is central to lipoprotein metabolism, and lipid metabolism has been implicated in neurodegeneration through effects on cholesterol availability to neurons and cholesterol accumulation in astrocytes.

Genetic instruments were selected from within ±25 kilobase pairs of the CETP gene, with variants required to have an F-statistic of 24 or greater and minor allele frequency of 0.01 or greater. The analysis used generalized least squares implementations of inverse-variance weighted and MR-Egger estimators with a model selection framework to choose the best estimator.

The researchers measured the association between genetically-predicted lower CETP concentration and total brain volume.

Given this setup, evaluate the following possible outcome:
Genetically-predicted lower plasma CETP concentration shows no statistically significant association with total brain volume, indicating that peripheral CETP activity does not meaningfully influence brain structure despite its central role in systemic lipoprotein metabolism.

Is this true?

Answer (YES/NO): NO